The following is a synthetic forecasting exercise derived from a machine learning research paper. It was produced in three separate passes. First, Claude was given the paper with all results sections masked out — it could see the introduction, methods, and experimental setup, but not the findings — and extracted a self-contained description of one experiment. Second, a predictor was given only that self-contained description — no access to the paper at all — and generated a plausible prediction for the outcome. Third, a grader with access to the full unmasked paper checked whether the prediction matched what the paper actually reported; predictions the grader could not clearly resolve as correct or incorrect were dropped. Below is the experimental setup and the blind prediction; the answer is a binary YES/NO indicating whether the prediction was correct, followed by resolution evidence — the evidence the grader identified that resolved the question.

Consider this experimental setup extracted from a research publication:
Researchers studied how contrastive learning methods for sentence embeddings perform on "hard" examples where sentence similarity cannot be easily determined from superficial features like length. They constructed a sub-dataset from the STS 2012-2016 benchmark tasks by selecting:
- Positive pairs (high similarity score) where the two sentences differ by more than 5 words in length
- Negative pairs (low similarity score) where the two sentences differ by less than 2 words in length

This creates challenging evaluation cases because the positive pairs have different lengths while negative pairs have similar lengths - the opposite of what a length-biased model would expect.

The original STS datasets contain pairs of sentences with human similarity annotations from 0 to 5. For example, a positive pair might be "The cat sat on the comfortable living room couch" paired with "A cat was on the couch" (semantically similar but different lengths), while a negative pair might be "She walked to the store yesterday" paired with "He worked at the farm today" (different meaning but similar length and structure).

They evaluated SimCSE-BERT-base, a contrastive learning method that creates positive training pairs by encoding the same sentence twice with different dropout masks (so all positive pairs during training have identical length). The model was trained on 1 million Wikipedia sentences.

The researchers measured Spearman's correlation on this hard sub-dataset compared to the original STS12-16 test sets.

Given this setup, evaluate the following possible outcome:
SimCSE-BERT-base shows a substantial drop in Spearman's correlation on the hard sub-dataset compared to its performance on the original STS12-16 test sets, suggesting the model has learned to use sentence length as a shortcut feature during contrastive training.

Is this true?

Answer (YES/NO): YES